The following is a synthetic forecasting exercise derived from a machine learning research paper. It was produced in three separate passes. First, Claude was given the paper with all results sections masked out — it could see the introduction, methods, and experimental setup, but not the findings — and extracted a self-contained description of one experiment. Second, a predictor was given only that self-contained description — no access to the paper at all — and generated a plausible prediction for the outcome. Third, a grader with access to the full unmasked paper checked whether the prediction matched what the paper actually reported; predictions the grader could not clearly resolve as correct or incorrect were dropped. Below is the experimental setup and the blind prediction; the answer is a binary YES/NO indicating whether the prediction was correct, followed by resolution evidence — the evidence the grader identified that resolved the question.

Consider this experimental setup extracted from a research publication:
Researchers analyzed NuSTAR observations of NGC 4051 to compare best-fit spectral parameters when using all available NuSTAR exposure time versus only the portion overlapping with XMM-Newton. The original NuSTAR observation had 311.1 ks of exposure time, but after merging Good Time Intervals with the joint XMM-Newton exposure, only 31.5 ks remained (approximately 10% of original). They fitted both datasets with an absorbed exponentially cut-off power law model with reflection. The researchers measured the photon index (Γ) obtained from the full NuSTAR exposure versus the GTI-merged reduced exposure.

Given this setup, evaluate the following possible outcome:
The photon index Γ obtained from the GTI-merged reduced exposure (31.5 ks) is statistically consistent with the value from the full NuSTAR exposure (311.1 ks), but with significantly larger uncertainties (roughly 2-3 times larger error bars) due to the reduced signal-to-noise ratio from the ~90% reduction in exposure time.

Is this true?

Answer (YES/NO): YES